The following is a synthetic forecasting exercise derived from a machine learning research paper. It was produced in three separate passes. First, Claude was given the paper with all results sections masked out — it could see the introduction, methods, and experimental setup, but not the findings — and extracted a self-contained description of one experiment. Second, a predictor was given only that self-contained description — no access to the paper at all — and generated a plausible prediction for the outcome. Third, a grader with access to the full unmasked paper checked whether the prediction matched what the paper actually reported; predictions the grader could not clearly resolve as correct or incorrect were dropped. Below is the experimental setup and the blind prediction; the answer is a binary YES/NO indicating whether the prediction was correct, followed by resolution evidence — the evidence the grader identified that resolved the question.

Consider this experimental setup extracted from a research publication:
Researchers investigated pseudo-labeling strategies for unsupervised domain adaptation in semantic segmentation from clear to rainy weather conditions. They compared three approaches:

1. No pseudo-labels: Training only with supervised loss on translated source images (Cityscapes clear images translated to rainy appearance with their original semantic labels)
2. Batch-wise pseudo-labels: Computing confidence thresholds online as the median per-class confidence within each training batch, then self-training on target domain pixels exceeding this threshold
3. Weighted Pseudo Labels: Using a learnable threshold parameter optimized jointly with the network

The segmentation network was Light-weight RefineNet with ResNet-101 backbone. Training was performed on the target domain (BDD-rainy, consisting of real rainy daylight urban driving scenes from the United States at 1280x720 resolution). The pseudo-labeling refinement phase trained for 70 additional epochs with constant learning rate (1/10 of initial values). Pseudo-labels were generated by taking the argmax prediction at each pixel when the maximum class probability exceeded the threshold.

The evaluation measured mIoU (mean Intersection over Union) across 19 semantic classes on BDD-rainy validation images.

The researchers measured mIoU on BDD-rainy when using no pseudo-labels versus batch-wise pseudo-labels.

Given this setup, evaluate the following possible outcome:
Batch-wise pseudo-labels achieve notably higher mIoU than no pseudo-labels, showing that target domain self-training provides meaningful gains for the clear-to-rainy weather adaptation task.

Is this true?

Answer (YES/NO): NO